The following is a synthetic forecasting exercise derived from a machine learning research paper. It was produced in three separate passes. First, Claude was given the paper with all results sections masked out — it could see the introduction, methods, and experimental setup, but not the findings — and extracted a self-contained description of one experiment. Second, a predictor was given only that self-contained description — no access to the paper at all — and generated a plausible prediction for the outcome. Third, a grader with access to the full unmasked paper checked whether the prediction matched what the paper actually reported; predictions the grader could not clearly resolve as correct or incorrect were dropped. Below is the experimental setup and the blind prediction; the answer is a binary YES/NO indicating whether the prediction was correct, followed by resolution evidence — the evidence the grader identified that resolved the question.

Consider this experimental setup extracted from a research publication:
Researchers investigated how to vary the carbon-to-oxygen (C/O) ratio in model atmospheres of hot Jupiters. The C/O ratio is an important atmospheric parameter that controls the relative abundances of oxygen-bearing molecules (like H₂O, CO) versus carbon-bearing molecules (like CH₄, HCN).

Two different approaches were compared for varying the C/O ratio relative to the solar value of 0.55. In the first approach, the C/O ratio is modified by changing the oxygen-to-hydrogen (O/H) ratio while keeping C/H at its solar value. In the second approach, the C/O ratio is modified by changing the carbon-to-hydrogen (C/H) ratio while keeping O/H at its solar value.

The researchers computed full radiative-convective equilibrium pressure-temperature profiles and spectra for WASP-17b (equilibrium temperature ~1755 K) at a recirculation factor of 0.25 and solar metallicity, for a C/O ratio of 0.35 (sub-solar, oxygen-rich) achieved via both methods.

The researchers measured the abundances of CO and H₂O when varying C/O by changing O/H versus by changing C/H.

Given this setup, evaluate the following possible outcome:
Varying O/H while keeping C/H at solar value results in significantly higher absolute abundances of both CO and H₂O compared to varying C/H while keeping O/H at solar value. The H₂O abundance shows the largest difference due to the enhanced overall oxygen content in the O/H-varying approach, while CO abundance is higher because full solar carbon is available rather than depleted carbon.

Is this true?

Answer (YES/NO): NO